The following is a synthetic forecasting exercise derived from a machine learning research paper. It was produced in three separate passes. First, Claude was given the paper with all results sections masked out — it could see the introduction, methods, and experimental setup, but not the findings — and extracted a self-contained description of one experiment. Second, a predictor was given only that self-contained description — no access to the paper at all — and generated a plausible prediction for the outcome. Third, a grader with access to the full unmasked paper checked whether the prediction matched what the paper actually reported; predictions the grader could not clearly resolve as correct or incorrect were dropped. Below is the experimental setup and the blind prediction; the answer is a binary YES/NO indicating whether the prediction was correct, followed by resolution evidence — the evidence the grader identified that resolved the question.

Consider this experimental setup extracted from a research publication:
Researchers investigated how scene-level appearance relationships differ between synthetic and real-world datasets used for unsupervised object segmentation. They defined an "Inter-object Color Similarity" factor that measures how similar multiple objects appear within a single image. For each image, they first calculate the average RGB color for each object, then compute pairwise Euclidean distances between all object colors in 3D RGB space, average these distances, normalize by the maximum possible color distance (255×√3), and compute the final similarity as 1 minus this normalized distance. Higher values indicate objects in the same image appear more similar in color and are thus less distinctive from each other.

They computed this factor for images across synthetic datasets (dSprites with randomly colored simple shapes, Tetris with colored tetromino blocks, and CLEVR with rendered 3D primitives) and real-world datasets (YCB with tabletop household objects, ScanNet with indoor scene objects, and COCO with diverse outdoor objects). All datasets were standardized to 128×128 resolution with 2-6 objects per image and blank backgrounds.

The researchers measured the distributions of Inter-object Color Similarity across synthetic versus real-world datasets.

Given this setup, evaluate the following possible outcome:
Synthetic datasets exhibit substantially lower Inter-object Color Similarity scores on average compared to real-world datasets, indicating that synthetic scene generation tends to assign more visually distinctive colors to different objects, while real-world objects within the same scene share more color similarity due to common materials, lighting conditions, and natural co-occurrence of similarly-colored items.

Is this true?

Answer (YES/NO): YES